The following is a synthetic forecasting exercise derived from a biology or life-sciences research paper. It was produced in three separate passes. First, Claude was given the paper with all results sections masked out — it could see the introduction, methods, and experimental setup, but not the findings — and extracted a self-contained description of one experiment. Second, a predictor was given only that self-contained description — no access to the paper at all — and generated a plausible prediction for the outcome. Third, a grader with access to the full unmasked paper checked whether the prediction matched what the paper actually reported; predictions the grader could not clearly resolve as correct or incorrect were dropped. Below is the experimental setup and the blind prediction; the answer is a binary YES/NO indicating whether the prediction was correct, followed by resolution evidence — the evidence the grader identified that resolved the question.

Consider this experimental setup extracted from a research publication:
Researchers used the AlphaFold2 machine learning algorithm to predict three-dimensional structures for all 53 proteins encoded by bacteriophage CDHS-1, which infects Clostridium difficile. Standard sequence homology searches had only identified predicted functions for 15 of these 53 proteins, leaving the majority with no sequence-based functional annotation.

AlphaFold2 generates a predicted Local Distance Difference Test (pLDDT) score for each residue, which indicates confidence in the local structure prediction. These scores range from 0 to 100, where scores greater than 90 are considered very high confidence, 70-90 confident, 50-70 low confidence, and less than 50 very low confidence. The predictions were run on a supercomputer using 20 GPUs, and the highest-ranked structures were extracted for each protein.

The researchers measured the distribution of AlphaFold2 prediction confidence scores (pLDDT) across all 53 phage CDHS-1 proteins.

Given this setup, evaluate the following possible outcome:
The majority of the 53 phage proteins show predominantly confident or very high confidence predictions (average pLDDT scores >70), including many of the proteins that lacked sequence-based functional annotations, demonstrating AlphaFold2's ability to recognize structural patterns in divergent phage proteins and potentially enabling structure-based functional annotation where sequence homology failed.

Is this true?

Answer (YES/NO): YES